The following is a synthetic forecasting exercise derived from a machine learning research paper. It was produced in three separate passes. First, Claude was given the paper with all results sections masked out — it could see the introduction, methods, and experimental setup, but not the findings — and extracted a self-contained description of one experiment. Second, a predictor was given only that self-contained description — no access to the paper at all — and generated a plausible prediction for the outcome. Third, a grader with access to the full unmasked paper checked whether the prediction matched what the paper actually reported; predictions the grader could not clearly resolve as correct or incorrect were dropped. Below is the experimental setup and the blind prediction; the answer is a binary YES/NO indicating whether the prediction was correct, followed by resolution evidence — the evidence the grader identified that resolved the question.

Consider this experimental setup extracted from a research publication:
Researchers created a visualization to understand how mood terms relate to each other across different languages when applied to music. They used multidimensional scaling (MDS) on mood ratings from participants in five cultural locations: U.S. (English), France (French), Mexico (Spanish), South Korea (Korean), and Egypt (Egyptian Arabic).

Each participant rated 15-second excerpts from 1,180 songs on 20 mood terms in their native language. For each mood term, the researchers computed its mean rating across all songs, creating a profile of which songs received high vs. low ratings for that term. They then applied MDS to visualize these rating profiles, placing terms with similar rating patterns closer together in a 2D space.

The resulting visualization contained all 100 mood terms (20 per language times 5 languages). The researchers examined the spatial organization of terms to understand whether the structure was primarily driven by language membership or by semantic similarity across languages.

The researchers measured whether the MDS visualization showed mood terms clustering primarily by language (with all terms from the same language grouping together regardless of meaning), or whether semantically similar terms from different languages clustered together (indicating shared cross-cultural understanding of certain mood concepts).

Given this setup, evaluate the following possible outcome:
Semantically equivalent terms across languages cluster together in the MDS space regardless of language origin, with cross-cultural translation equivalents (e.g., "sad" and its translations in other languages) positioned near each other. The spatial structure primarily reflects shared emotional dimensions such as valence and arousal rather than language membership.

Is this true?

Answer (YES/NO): YES